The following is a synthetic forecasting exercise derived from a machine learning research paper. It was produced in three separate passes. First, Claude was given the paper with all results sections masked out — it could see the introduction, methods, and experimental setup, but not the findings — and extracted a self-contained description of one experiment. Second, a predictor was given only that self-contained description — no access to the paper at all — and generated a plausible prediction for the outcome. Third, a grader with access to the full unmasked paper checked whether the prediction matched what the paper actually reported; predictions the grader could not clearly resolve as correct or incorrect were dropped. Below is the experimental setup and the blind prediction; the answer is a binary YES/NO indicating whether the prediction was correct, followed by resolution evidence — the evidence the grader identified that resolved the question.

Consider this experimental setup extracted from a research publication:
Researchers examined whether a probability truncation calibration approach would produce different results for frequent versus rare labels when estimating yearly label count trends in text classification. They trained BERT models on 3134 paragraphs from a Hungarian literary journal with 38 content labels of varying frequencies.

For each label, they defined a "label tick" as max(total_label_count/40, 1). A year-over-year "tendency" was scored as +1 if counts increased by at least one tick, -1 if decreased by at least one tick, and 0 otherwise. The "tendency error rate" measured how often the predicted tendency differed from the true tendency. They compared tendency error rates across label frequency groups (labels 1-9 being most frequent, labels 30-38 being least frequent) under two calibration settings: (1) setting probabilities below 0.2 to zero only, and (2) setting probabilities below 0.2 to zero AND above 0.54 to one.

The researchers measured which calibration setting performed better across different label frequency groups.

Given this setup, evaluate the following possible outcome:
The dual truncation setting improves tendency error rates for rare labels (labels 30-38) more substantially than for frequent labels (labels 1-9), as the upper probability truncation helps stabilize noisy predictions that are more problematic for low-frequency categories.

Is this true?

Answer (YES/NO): NO